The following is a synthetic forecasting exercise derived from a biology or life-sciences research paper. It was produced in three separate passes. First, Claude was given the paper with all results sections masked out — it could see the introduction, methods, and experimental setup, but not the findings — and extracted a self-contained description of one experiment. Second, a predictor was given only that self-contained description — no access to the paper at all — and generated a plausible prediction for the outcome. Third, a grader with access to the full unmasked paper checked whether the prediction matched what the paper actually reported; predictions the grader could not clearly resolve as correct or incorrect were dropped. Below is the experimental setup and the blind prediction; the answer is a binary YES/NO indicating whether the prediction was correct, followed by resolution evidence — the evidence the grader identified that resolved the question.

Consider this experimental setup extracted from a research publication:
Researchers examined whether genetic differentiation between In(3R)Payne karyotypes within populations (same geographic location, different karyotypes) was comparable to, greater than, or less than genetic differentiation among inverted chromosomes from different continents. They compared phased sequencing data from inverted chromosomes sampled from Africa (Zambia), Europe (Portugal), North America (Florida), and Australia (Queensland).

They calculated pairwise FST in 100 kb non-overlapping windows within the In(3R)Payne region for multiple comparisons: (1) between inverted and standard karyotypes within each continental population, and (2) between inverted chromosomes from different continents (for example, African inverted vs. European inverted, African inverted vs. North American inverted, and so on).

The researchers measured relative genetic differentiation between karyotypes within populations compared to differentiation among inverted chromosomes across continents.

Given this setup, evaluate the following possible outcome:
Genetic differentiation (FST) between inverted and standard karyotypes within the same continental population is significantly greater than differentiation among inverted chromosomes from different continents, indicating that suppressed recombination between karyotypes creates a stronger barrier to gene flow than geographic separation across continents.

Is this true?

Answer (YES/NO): YES